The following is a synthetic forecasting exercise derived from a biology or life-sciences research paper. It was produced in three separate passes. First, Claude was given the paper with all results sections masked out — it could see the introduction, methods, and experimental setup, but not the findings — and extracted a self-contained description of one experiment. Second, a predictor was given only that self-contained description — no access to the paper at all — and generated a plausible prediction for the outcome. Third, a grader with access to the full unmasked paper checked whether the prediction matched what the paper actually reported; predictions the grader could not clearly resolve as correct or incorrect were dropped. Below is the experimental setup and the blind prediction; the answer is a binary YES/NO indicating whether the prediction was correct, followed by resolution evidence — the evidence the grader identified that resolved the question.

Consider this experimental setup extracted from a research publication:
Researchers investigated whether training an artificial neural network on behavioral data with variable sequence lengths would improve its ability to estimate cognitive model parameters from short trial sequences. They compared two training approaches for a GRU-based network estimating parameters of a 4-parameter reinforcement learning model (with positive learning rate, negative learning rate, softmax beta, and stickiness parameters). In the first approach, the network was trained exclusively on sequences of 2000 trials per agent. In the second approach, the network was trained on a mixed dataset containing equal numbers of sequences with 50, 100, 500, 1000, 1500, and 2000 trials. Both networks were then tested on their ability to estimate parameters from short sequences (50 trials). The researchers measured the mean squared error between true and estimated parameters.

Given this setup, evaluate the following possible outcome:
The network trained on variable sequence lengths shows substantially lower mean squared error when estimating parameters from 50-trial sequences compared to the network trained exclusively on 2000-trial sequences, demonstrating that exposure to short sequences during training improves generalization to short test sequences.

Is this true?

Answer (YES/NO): YES